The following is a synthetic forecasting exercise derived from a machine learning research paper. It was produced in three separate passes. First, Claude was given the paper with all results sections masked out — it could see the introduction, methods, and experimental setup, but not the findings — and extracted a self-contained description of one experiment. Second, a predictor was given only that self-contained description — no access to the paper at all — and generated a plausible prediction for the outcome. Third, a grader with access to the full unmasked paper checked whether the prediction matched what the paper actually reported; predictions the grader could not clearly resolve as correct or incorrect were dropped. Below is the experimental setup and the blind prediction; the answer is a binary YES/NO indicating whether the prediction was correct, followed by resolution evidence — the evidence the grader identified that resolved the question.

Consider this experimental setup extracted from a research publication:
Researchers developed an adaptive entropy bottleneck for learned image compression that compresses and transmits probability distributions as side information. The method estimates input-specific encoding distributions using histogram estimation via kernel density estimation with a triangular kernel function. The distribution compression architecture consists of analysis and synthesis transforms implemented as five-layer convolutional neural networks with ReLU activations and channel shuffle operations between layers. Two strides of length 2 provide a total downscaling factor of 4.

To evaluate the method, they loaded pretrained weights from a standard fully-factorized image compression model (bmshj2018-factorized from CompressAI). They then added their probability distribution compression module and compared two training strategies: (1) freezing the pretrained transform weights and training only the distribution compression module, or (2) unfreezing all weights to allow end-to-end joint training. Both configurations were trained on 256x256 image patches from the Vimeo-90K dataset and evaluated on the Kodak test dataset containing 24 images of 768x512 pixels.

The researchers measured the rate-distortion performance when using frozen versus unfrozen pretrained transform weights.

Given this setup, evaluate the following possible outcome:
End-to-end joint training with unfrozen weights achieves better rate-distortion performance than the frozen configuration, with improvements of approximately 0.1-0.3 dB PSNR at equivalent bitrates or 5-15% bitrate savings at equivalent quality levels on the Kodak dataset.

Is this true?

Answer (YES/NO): NO